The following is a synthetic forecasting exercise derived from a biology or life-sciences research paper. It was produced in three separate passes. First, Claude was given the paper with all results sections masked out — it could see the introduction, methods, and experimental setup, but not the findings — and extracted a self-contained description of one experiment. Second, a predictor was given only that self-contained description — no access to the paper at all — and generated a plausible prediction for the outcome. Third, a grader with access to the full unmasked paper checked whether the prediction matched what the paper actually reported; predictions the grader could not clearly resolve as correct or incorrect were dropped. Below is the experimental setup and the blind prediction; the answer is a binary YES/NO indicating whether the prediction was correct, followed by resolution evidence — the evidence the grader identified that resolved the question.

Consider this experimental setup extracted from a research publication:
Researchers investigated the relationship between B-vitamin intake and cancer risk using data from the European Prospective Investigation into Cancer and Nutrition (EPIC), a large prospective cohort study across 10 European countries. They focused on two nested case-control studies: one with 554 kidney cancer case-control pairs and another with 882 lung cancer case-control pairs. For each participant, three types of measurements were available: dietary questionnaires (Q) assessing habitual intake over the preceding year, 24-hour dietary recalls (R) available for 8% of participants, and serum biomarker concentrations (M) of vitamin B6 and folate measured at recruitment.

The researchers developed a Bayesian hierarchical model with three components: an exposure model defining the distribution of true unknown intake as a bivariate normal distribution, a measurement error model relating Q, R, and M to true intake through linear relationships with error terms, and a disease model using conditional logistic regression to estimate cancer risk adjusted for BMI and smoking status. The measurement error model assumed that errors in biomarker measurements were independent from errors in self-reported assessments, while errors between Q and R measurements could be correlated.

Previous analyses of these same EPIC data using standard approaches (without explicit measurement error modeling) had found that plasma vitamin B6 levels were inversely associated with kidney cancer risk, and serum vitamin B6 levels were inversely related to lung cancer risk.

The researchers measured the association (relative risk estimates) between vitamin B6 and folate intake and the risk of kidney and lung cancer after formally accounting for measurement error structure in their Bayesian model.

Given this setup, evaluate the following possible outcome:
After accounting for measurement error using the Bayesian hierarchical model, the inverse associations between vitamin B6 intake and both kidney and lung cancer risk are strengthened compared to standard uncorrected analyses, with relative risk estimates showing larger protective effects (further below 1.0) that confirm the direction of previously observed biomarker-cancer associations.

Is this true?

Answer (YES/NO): NO